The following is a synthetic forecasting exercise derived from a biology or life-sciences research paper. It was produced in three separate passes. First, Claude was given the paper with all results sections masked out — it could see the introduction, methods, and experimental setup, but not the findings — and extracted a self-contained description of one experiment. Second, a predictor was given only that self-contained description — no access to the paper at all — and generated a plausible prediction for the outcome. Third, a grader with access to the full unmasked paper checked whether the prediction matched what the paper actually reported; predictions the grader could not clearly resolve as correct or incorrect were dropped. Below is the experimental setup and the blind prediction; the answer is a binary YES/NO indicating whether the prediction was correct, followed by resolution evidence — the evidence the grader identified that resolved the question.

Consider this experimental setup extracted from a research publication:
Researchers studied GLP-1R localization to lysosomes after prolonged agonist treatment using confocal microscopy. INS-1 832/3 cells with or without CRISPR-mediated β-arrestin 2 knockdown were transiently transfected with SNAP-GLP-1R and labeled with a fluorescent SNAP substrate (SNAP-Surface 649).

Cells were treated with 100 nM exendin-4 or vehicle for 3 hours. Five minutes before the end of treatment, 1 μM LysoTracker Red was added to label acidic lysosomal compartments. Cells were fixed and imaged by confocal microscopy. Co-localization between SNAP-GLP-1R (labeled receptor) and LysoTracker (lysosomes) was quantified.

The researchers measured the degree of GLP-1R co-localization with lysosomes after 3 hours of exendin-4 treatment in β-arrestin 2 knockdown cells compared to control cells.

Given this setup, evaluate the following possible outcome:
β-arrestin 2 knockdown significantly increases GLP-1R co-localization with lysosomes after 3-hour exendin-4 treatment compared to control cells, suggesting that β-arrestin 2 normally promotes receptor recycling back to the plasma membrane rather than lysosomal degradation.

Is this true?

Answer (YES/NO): NO